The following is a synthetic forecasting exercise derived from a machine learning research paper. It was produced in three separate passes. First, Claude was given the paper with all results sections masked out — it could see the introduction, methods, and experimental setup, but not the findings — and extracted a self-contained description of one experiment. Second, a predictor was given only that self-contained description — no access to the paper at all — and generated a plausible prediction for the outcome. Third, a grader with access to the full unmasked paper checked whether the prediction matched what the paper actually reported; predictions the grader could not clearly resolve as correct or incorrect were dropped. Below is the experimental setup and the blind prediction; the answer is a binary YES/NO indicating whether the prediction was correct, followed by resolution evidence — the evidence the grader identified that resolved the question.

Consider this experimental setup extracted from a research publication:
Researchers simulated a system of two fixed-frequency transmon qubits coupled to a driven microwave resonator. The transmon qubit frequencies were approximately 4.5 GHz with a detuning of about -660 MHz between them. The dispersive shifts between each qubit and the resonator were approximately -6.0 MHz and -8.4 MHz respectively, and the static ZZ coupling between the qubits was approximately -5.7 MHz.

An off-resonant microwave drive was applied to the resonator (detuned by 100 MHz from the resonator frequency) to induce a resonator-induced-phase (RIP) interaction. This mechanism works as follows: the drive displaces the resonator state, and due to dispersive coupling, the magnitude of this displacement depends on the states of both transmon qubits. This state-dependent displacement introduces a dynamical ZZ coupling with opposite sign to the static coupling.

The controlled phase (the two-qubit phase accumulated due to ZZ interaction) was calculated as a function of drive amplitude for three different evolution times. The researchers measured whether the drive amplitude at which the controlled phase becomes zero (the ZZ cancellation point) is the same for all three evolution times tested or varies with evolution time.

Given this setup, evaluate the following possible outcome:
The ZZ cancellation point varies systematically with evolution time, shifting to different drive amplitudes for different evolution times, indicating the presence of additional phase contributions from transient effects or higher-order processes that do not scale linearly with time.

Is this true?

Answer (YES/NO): NO